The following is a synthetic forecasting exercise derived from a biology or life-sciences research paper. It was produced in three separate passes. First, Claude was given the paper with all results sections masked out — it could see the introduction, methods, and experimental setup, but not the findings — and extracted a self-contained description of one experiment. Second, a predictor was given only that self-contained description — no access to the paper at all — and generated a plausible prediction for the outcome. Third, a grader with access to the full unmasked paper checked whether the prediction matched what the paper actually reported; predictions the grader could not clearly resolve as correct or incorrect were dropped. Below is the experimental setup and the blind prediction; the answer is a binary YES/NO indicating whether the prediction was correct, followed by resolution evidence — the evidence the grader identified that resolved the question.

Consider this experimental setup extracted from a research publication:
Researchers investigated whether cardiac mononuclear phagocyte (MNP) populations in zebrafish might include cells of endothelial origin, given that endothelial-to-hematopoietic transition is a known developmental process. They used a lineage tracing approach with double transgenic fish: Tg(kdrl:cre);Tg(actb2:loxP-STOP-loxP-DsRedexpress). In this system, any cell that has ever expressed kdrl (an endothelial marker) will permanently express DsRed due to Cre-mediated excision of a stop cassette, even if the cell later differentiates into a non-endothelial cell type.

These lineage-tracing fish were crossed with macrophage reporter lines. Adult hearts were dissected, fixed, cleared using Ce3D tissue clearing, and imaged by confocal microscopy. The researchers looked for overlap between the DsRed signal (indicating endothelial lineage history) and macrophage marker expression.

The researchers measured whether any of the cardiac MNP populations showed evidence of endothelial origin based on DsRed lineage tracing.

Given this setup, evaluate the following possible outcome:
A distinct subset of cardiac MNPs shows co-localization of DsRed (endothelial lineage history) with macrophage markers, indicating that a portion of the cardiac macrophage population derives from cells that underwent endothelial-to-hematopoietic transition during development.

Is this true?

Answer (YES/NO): NO